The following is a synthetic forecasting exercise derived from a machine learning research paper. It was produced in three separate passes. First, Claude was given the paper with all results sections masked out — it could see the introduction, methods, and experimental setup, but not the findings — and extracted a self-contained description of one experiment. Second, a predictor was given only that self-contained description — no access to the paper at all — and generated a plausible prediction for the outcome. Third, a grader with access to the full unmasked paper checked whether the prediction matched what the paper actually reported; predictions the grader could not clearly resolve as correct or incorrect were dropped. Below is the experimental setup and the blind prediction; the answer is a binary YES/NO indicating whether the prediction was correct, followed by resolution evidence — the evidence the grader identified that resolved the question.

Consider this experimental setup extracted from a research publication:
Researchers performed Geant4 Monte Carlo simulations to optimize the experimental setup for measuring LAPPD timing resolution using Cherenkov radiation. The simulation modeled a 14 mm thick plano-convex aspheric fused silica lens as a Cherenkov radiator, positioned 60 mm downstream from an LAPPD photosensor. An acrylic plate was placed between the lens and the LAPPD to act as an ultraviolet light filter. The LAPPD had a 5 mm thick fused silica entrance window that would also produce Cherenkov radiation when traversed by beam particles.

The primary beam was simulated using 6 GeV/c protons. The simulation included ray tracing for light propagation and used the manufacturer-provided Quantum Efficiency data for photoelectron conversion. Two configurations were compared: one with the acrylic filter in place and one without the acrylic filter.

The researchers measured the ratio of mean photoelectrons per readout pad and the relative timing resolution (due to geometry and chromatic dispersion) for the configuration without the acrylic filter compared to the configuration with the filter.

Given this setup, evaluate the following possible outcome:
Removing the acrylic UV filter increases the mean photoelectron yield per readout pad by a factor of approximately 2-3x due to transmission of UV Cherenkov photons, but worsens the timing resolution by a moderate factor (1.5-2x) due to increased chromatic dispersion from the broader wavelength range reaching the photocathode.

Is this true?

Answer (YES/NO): NO